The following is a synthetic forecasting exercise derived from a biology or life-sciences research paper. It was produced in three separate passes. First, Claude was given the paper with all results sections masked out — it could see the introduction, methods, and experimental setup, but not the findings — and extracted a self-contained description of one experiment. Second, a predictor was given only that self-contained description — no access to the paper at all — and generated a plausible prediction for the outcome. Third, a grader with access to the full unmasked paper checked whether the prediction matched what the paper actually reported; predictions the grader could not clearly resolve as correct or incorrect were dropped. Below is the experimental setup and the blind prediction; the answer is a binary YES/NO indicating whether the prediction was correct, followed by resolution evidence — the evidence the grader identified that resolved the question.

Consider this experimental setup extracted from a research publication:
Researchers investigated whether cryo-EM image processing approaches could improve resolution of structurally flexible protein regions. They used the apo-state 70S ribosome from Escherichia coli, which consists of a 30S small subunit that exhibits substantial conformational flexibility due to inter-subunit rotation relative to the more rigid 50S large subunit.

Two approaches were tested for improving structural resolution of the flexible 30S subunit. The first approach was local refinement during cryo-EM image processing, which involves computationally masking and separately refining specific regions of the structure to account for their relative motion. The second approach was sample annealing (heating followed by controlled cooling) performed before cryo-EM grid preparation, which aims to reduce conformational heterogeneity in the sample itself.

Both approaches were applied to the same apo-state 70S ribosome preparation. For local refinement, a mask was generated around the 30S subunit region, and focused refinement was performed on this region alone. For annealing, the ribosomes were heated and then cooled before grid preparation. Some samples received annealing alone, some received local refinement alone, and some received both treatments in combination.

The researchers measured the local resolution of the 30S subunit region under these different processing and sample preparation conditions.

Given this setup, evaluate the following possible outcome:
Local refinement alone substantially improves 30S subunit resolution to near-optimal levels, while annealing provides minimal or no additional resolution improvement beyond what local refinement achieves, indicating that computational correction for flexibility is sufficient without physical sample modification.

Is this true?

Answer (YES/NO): NO